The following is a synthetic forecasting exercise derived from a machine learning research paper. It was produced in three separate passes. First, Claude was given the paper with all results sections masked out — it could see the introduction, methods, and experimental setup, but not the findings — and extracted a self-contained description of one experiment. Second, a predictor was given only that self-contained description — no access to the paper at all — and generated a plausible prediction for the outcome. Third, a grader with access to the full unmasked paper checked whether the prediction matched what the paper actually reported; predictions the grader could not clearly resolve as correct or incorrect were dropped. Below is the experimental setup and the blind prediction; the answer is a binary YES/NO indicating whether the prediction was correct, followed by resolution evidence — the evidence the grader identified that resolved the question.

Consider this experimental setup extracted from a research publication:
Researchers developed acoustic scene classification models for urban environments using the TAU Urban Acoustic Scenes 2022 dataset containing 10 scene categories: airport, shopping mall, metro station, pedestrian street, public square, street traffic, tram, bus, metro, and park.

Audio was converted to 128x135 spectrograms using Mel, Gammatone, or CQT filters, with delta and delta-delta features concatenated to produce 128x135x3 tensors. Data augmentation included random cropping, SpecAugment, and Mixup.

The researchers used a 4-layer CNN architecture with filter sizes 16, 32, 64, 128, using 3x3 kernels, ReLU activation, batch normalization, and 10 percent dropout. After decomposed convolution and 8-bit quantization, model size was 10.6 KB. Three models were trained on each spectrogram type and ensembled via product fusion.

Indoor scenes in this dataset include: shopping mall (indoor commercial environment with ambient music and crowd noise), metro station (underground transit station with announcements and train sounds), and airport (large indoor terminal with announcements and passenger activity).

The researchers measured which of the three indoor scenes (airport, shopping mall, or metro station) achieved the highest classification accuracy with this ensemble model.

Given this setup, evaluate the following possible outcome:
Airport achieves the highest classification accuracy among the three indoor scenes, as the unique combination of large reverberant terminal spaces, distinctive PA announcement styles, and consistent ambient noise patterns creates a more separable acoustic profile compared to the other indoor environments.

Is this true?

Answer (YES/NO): NO